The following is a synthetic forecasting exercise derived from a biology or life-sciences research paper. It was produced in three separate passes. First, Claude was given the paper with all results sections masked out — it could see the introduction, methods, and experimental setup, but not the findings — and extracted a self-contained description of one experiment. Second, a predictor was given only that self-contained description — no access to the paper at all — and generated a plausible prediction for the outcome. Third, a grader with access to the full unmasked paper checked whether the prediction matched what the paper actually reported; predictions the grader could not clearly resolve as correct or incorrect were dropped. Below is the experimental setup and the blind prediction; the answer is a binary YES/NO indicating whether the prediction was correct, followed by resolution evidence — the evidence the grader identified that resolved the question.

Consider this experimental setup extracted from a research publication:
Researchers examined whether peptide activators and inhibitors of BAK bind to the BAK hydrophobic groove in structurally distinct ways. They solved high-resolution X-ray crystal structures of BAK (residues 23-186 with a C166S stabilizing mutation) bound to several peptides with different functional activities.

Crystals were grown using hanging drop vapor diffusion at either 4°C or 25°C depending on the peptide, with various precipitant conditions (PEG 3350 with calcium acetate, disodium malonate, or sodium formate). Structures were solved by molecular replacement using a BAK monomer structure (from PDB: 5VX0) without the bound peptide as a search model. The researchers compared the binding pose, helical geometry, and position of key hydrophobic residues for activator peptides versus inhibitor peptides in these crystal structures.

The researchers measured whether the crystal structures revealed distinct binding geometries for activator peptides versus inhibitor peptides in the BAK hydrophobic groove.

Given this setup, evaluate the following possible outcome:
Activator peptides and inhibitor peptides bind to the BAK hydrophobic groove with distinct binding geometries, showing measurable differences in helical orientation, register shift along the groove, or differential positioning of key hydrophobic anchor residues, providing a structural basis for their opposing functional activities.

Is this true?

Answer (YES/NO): NO